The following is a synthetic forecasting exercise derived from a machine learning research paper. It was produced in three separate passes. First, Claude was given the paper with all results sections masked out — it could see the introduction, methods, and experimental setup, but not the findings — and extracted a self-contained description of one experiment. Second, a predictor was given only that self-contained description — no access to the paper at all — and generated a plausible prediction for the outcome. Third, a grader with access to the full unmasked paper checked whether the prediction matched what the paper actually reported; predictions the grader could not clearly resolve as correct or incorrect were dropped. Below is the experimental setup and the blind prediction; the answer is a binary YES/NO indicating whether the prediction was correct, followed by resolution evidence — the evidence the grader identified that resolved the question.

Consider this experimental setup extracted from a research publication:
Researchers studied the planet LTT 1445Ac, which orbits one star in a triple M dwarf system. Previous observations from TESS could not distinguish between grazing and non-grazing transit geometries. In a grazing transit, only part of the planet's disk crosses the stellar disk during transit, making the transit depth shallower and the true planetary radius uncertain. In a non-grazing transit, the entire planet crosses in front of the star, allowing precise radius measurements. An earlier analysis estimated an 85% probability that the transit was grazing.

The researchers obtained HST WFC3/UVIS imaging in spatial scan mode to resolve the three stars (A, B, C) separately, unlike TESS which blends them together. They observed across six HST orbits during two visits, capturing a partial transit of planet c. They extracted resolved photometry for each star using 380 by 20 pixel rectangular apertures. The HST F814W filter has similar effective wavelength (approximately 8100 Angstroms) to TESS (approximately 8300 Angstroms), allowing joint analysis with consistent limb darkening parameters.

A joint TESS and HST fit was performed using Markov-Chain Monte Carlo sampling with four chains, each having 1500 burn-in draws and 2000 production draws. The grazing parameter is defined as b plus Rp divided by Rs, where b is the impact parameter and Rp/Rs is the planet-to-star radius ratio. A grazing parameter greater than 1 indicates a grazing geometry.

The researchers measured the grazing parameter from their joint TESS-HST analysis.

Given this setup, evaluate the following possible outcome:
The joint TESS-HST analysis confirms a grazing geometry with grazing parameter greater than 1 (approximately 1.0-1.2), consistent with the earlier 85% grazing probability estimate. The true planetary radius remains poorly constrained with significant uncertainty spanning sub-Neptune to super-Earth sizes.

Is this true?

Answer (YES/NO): NO